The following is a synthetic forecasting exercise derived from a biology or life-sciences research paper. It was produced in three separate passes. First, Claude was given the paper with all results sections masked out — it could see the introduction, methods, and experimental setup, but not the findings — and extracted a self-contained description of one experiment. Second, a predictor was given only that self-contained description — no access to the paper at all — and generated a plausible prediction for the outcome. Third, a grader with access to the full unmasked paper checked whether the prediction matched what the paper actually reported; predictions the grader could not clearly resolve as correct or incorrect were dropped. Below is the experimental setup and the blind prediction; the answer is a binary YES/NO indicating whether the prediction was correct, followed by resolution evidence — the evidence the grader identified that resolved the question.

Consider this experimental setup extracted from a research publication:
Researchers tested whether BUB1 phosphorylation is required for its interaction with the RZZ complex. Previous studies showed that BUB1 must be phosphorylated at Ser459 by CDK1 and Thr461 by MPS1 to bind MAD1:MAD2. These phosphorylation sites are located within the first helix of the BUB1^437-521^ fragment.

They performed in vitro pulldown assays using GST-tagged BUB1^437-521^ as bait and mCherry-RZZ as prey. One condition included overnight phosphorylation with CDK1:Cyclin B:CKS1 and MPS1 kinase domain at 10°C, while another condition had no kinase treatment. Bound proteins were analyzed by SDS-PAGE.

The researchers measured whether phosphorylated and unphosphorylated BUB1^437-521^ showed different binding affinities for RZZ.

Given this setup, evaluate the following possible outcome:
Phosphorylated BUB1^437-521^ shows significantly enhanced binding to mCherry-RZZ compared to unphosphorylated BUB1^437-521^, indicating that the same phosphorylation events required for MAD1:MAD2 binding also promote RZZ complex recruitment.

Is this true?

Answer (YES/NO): NO